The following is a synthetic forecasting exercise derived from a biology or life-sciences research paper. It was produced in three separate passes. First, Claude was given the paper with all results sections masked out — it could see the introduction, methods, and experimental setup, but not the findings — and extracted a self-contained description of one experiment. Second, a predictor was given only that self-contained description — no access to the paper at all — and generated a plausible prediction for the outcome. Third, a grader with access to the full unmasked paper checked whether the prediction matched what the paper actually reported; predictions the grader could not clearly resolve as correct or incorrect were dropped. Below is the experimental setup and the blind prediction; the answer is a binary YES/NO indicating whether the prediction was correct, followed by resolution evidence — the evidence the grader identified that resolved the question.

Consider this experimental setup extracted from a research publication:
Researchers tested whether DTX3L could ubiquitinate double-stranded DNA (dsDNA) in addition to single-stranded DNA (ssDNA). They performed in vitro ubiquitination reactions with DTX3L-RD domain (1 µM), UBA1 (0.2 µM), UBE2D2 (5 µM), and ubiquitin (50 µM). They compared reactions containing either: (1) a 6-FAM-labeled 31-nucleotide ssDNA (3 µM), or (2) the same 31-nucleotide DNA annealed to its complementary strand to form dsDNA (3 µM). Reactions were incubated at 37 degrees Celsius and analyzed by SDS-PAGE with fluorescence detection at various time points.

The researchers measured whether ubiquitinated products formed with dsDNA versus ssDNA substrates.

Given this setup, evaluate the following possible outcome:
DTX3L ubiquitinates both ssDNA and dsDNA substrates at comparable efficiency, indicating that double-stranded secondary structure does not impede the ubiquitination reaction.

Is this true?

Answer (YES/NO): NO